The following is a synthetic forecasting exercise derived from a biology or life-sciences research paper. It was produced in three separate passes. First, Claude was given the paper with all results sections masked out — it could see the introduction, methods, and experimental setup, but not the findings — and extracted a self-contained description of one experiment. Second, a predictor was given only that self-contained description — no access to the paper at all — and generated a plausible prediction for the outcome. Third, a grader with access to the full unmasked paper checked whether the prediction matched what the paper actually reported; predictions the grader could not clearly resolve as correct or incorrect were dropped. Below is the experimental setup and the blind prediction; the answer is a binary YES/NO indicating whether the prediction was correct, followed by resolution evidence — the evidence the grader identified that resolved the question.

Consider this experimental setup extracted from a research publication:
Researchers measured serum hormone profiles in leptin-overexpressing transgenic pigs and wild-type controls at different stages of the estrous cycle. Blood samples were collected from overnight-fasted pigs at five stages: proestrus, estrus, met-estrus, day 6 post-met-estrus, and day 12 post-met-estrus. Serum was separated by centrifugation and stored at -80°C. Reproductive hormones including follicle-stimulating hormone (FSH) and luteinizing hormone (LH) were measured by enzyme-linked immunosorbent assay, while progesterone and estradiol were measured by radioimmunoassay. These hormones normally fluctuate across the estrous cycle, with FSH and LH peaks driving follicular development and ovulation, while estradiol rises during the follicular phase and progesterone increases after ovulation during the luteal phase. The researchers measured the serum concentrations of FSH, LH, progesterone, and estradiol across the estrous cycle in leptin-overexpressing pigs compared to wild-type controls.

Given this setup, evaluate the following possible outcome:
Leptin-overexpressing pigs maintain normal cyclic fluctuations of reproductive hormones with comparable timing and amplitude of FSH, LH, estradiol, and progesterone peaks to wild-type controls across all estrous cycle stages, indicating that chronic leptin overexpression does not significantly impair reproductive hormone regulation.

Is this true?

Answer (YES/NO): NO